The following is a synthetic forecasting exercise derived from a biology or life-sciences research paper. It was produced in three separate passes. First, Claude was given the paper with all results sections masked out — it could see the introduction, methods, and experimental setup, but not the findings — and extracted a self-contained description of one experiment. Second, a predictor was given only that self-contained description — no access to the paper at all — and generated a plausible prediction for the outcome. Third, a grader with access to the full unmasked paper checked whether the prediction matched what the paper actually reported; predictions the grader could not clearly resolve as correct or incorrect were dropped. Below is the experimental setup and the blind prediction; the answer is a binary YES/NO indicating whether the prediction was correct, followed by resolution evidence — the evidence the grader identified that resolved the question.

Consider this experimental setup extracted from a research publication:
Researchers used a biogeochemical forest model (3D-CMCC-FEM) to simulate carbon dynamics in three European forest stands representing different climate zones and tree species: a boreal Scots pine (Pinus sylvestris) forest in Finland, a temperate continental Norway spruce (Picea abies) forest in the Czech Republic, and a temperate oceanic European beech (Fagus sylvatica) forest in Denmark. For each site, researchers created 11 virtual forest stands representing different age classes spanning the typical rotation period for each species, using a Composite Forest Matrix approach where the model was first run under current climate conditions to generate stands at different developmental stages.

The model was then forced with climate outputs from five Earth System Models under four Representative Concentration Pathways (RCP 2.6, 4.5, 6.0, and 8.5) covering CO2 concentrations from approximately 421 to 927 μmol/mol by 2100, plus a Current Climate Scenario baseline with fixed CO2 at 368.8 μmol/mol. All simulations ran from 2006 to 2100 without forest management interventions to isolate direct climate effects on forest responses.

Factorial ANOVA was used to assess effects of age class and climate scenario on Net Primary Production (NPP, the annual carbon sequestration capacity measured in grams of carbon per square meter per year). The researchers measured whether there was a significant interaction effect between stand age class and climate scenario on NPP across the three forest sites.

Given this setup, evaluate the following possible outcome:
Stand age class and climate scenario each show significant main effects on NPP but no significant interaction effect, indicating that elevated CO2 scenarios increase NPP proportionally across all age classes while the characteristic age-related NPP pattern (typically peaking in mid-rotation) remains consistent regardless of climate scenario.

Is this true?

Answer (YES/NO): NO